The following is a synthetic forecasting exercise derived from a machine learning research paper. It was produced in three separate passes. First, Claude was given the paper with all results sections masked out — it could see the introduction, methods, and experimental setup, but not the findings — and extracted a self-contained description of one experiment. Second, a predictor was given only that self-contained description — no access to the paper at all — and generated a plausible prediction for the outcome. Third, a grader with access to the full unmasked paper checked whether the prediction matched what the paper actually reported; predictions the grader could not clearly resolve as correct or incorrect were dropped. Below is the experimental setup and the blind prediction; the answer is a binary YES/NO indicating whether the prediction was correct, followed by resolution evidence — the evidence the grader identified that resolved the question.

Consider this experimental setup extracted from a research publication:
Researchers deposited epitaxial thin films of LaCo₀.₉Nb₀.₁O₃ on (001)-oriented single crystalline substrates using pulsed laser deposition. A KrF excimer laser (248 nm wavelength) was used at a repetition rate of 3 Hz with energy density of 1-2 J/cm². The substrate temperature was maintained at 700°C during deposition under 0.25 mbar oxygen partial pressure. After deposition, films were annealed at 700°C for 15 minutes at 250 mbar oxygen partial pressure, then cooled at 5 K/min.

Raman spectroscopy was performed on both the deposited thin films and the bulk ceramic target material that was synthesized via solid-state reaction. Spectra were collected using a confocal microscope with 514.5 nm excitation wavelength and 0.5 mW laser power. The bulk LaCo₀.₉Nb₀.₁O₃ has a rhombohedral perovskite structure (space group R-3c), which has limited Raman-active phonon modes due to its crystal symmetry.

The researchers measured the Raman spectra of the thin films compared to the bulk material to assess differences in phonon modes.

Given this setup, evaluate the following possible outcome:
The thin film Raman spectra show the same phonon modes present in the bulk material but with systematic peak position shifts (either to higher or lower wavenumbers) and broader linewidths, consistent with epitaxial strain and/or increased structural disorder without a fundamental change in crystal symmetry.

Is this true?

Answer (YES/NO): NO